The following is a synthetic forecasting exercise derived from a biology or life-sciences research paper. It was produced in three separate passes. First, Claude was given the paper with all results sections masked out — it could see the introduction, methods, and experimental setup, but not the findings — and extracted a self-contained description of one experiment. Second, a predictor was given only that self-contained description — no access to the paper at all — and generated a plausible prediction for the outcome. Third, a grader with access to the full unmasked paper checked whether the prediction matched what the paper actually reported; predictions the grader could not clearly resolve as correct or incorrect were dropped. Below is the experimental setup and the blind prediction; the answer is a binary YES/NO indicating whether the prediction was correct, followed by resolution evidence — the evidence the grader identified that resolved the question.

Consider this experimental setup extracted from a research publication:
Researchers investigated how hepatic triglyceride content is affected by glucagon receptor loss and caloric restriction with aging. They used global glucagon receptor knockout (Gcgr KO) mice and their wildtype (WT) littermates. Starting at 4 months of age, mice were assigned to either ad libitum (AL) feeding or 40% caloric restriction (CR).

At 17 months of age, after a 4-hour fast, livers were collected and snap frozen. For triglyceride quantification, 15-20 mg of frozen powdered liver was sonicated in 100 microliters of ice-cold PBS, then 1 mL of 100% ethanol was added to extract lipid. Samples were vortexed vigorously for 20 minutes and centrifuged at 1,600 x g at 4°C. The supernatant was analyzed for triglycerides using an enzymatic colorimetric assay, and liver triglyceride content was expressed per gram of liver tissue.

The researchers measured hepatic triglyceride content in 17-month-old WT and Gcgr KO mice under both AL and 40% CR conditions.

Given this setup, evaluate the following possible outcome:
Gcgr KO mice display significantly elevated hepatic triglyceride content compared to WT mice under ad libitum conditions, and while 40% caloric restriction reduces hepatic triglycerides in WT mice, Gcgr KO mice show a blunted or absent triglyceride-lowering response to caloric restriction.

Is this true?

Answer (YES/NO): NO